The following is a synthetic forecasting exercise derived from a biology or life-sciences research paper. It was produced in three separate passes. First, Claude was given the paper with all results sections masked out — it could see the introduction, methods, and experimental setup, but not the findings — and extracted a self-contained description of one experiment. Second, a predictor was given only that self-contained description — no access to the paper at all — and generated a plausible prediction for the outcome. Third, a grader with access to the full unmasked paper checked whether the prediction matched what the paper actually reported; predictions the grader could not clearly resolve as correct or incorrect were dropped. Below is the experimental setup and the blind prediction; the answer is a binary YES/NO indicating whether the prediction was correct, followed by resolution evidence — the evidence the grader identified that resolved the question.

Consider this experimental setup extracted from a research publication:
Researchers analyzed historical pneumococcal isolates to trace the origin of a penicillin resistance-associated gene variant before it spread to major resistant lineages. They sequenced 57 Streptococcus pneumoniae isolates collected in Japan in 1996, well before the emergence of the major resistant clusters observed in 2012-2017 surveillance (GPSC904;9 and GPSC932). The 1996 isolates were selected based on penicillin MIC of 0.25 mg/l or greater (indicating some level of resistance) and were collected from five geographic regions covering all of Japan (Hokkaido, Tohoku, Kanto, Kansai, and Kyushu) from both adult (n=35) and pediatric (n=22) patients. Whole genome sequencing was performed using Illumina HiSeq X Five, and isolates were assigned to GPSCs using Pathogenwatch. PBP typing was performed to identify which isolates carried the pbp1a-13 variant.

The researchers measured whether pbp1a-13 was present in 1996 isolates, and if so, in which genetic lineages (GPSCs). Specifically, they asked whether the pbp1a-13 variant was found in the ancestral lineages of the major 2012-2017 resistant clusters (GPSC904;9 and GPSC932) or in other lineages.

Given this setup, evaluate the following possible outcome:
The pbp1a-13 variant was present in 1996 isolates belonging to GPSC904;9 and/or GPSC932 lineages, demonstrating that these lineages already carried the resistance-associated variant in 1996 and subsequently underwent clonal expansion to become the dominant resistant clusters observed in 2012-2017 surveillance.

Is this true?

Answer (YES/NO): NO